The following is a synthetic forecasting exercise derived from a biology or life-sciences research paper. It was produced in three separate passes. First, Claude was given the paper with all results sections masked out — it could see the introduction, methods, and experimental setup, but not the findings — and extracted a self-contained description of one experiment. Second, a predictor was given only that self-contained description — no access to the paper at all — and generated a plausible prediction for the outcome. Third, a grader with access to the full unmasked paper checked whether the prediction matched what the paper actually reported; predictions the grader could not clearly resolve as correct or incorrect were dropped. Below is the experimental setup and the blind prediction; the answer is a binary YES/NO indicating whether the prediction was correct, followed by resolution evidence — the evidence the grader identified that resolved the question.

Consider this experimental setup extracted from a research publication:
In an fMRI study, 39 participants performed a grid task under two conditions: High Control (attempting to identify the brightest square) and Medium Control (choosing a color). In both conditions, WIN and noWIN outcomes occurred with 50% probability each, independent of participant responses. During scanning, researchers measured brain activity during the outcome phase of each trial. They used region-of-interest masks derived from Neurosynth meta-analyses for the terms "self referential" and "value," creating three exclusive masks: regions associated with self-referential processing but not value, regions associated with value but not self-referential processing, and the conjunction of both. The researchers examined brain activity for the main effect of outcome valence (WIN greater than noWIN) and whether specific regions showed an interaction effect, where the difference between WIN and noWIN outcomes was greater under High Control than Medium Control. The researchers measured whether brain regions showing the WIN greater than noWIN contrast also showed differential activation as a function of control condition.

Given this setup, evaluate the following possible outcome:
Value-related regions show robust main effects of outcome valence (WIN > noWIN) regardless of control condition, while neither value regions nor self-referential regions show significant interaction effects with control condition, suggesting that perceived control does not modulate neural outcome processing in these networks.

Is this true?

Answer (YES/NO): NO